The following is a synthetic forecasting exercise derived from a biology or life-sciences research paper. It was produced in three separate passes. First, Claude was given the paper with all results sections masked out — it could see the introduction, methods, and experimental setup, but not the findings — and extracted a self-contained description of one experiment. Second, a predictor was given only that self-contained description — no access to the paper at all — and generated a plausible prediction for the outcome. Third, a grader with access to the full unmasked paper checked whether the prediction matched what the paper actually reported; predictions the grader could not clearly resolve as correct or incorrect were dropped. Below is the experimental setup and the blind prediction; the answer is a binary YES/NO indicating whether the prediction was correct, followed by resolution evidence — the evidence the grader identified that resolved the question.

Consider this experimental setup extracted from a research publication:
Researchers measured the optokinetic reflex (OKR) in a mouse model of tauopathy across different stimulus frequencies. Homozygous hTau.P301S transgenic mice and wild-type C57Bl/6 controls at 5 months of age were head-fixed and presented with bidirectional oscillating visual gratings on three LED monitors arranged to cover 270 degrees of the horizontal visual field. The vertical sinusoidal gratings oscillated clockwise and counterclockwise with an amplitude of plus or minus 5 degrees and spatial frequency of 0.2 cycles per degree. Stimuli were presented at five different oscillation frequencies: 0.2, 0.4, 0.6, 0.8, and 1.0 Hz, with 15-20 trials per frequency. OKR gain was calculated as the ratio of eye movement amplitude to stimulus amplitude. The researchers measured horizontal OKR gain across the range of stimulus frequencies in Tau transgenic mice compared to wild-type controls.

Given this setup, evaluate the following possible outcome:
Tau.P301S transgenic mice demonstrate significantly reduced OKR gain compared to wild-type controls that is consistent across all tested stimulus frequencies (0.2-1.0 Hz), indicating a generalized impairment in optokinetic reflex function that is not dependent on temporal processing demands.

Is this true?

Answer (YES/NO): NO